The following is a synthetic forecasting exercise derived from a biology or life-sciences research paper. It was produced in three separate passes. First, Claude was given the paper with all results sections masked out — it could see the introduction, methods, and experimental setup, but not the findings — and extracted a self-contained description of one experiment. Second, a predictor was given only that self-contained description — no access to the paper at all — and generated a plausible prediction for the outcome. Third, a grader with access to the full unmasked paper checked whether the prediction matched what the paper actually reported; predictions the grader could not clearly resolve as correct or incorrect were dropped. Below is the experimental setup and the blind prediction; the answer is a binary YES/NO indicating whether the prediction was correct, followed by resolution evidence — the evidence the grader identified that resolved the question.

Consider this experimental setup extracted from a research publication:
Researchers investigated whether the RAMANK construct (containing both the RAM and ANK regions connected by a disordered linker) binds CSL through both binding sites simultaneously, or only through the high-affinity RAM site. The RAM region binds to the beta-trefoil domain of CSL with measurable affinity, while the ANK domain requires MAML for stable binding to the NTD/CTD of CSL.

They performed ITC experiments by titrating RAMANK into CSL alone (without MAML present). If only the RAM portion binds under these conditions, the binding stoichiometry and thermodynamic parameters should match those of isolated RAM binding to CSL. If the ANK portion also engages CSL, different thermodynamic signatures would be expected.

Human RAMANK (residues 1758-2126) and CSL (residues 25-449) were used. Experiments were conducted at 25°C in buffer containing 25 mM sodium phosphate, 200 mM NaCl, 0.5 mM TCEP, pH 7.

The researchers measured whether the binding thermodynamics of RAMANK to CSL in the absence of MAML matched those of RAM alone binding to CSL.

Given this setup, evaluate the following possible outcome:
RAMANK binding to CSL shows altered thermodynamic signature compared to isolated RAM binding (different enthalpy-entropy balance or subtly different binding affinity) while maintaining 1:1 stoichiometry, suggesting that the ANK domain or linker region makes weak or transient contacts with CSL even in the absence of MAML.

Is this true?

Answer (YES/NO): NO